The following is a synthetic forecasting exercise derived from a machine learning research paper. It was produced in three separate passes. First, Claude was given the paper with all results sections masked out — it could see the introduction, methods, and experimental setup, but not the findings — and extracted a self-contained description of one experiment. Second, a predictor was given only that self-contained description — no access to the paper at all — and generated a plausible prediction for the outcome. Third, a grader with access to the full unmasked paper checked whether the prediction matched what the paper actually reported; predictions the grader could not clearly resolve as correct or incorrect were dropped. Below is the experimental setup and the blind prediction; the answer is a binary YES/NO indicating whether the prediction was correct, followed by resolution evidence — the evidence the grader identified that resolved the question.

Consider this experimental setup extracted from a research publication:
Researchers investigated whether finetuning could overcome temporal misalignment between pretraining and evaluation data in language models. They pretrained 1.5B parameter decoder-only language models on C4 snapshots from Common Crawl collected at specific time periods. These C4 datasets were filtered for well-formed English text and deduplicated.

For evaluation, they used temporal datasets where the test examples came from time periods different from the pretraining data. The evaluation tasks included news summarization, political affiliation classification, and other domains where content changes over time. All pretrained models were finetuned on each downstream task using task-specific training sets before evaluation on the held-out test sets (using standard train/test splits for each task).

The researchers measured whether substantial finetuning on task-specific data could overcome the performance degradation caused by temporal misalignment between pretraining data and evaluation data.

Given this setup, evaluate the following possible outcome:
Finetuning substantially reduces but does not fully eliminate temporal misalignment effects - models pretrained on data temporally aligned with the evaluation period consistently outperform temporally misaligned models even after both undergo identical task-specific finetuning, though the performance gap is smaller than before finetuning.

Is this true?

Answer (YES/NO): NO